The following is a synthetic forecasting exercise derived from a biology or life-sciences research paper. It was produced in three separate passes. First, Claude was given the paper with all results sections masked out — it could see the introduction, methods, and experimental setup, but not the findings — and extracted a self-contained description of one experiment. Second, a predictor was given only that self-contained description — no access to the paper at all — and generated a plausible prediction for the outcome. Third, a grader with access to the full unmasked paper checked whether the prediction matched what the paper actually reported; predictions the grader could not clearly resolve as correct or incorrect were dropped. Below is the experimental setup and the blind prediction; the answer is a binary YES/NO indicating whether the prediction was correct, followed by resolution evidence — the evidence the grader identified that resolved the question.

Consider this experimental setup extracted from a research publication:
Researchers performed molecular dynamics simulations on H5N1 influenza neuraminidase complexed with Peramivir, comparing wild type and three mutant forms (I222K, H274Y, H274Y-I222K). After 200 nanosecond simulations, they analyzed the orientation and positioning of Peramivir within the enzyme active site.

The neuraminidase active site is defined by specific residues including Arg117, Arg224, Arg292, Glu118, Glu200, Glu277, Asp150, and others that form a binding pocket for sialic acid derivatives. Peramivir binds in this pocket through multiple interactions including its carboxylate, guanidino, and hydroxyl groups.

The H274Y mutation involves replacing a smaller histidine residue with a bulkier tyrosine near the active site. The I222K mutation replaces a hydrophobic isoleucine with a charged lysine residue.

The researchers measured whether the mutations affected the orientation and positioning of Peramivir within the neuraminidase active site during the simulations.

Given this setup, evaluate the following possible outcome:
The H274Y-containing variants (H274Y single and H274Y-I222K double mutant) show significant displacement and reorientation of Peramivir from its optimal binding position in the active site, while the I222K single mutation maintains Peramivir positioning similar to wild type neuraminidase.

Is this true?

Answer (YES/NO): NO